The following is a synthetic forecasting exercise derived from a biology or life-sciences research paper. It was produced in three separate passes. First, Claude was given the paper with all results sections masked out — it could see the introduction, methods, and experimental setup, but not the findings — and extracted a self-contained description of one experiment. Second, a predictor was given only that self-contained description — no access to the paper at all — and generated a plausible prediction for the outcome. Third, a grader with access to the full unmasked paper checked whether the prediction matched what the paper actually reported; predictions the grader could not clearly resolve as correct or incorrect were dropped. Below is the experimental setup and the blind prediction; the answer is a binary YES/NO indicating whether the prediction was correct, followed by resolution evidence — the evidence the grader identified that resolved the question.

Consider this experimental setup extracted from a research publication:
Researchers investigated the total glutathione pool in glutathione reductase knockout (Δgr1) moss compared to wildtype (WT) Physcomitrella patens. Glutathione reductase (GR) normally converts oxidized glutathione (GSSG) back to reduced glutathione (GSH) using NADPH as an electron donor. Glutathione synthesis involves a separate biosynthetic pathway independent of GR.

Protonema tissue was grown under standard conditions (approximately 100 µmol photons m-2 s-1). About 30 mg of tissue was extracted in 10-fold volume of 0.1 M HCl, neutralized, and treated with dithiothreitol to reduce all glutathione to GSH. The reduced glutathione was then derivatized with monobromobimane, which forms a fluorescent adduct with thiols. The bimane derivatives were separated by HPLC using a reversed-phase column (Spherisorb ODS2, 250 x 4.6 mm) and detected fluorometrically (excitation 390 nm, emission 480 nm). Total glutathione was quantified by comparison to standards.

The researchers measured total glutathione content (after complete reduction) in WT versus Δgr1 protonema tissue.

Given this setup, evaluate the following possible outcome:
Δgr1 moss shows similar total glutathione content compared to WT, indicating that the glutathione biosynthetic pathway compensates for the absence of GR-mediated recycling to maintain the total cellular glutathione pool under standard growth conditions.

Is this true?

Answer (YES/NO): YES